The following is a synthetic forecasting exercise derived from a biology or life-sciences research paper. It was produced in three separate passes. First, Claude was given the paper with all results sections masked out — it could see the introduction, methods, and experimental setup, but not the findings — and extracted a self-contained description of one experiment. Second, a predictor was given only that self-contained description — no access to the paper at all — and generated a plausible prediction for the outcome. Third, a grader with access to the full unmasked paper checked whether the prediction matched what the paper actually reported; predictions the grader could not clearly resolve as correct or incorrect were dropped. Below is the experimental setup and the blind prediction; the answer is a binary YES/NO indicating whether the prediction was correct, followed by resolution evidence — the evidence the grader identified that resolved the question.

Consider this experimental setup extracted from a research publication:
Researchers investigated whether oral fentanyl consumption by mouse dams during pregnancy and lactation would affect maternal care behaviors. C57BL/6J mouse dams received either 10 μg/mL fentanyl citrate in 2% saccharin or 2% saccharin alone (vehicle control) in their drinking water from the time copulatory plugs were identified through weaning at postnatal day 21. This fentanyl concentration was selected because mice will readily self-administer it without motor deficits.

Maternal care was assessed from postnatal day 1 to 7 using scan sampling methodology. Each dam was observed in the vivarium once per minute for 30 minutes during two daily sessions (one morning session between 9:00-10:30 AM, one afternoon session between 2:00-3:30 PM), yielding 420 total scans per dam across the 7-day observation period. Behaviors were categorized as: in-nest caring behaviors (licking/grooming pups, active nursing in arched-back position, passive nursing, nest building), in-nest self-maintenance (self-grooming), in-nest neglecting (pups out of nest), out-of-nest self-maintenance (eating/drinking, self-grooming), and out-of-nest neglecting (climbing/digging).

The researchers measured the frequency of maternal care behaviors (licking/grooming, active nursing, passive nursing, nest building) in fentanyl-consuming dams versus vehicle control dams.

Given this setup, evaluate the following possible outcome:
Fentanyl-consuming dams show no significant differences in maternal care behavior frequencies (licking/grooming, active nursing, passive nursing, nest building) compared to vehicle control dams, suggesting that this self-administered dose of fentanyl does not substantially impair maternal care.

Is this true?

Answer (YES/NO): YES